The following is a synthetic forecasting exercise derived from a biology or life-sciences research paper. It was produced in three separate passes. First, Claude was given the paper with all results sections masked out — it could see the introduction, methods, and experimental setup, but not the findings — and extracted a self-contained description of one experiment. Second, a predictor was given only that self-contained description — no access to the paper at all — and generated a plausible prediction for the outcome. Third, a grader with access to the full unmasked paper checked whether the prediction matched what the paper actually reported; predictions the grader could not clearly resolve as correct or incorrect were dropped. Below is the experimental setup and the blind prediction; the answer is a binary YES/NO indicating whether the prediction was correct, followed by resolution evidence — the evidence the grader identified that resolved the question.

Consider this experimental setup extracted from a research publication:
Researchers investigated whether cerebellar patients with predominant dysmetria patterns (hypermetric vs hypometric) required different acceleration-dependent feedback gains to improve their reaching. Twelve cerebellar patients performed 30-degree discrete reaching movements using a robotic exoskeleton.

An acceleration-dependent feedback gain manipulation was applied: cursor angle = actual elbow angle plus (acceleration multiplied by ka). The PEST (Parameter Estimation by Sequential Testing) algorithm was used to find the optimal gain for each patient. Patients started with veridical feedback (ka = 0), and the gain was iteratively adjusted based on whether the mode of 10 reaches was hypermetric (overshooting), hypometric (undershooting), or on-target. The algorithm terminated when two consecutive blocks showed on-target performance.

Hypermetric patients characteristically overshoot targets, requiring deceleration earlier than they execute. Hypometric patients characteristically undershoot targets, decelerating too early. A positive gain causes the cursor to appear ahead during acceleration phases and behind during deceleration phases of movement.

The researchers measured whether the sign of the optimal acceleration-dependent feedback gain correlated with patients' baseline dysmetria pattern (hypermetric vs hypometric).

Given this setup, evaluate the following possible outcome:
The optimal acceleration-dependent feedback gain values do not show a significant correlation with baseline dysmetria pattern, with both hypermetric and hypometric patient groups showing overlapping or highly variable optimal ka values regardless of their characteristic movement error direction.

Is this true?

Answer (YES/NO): NO